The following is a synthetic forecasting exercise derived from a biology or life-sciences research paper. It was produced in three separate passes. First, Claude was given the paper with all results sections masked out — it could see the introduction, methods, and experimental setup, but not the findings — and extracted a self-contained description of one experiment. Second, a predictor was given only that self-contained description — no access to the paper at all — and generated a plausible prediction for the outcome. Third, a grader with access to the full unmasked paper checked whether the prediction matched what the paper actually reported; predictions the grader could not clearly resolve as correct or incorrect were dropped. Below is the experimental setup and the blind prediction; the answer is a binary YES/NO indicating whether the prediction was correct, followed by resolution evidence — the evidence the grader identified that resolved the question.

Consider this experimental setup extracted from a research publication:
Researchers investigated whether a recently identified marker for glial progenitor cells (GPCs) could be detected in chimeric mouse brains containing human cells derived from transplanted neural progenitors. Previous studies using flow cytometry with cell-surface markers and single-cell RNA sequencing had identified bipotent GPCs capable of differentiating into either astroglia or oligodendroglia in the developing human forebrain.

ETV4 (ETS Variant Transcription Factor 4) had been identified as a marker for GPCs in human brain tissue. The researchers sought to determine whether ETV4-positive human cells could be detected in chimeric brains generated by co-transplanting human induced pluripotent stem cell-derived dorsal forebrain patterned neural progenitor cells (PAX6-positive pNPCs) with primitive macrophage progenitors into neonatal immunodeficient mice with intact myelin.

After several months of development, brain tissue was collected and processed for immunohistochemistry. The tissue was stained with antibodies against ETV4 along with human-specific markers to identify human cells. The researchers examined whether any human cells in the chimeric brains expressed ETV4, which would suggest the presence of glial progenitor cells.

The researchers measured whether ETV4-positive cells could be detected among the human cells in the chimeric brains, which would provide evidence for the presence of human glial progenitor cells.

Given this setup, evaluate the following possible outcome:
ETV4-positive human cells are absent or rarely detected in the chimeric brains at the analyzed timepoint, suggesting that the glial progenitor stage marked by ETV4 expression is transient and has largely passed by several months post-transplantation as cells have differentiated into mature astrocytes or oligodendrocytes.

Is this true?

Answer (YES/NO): NO